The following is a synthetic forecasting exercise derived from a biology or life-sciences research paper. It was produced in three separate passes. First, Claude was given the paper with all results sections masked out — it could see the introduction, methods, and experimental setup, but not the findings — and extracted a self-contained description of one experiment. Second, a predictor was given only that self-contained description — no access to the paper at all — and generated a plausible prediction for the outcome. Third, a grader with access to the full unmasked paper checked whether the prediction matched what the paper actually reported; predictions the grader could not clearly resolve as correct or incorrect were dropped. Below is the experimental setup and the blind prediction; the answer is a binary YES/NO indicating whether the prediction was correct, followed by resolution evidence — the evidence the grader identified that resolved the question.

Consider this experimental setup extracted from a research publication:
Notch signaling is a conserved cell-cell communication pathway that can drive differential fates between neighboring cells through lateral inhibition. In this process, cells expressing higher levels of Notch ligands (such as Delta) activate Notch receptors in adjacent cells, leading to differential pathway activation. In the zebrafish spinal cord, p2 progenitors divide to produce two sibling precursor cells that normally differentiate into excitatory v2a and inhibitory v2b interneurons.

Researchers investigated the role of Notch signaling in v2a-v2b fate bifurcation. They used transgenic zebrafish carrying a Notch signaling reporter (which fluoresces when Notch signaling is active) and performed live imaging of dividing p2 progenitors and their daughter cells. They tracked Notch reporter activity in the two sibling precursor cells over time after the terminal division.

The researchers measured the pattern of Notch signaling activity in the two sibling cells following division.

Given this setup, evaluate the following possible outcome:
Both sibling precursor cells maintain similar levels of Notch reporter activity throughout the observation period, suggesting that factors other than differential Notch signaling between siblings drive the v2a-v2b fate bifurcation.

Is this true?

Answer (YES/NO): NO